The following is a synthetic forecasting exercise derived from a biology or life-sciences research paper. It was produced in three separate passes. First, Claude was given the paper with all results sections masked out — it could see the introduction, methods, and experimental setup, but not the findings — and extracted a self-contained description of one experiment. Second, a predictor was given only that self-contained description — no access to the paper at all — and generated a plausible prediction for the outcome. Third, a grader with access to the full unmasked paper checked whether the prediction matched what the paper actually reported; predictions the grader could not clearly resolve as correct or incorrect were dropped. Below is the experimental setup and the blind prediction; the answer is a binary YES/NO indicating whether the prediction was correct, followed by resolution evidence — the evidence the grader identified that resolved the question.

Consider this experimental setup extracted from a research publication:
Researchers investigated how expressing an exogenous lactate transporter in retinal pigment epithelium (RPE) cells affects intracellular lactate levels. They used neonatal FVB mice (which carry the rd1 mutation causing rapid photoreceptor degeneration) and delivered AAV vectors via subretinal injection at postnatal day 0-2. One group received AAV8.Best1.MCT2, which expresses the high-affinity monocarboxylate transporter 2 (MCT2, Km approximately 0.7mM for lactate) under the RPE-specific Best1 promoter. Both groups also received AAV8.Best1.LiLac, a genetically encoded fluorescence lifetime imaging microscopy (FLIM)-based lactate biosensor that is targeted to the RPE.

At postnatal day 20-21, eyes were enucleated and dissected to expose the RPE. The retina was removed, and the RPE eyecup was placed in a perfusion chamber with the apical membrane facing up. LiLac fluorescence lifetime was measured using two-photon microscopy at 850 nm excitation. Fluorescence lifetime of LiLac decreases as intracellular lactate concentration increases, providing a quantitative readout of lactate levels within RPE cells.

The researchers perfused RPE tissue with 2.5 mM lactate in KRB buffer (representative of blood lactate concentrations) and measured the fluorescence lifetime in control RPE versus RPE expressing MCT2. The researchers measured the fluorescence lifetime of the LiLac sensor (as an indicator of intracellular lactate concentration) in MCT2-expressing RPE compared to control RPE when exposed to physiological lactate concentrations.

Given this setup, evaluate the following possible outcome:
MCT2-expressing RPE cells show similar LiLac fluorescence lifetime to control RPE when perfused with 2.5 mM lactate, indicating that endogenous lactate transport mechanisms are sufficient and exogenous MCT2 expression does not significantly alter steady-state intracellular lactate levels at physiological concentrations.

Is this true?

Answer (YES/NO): NO